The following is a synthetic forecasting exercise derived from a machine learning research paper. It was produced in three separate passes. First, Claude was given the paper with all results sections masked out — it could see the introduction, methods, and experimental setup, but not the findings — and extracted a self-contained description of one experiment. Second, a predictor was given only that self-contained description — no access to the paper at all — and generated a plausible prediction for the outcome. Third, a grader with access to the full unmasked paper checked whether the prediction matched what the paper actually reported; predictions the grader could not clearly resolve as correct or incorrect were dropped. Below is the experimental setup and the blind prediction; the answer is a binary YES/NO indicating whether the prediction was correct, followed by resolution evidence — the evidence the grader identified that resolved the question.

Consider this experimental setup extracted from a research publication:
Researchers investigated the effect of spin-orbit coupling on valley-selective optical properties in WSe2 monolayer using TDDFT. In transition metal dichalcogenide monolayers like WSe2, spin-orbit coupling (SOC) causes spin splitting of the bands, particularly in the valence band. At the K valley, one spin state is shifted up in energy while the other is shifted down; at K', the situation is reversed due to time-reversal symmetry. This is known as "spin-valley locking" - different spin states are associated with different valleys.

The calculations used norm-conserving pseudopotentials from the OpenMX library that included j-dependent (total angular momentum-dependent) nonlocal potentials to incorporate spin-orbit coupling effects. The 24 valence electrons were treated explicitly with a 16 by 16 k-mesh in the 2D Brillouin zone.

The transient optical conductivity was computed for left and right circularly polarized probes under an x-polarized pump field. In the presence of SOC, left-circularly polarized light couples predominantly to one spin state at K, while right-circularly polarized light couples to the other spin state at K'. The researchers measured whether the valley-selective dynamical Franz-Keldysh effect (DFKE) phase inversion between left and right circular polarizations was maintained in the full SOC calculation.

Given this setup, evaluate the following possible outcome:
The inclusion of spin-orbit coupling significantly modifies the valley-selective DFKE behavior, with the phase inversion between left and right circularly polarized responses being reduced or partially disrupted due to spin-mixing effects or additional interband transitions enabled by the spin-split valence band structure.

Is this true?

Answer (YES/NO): NO